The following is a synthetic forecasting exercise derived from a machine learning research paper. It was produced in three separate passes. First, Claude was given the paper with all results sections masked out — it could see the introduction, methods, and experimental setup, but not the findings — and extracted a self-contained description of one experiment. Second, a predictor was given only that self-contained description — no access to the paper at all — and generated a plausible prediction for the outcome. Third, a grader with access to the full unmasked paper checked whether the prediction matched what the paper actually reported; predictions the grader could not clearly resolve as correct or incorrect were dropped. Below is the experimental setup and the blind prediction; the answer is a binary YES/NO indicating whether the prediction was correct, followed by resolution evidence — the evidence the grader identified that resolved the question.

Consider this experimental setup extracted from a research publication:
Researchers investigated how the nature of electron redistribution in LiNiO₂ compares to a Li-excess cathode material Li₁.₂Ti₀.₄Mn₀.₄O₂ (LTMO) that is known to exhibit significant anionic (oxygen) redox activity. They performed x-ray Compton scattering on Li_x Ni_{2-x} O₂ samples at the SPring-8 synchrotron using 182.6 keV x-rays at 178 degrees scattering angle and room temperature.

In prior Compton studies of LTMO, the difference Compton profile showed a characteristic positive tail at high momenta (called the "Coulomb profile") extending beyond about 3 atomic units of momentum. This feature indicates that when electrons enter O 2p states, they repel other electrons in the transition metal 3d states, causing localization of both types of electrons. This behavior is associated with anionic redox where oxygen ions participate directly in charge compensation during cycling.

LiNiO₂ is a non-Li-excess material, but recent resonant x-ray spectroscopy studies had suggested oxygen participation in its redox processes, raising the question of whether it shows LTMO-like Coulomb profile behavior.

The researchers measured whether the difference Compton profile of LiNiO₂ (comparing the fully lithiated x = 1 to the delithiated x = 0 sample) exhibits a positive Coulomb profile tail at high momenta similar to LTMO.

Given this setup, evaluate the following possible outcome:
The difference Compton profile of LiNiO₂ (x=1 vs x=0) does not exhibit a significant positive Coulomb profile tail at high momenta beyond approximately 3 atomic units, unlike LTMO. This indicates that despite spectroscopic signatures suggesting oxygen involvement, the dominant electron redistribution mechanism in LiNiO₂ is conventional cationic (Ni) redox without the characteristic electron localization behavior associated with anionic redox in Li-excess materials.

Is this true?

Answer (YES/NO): NO